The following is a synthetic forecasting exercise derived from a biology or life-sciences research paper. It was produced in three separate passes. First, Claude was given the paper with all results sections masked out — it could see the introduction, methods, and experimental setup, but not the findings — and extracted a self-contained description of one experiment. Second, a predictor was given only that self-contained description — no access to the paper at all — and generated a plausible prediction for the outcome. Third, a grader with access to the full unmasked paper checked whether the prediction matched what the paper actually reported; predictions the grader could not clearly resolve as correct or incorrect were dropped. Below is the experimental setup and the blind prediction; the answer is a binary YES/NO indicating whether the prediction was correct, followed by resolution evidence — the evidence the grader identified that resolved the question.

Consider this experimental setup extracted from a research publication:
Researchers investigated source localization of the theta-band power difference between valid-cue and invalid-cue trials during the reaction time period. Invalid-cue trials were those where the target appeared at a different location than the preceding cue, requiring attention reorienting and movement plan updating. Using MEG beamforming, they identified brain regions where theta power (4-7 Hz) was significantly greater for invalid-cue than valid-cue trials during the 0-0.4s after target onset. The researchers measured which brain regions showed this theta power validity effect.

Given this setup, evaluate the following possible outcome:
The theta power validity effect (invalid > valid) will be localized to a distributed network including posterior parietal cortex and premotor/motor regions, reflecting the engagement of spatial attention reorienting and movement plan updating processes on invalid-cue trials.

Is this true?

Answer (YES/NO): NO